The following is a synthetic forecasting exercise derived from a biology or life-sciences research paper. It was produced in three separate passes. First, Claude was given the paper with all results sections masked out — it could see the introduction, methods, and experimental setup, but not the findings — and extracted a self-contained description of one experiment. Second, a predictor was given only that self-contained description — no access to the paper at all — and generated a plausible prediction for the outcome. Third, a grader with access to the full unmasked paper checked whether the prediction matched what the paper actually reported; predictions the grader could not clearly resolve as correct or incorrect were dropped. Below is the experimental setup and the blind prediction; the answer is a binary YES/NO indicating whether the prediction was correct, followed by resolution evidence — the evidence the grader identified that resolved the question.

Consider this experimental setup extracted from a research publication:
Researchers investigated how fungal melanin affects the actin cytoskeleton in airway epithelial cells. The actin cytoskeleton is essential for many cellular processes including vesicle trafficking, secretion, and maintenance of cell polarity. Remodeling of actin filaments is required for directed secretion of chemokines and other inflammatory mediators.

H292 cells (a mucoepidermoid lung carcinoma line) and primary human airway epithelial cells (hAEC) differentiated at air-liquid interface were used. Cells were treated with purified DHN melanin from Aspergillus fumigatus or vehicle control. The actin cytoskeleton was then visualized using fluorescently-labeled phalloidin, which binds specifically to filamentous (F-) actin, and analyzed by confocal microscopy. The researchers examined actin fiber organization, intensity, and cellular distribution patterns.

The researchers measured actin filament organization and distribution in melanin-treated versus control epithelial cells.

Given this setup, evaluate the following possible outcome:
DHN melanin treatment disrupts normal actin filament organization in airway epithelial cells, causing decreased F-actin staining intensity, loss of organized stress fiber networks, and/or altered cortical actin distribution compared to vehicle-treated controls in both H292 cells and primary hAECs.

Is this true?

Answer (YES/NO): NO